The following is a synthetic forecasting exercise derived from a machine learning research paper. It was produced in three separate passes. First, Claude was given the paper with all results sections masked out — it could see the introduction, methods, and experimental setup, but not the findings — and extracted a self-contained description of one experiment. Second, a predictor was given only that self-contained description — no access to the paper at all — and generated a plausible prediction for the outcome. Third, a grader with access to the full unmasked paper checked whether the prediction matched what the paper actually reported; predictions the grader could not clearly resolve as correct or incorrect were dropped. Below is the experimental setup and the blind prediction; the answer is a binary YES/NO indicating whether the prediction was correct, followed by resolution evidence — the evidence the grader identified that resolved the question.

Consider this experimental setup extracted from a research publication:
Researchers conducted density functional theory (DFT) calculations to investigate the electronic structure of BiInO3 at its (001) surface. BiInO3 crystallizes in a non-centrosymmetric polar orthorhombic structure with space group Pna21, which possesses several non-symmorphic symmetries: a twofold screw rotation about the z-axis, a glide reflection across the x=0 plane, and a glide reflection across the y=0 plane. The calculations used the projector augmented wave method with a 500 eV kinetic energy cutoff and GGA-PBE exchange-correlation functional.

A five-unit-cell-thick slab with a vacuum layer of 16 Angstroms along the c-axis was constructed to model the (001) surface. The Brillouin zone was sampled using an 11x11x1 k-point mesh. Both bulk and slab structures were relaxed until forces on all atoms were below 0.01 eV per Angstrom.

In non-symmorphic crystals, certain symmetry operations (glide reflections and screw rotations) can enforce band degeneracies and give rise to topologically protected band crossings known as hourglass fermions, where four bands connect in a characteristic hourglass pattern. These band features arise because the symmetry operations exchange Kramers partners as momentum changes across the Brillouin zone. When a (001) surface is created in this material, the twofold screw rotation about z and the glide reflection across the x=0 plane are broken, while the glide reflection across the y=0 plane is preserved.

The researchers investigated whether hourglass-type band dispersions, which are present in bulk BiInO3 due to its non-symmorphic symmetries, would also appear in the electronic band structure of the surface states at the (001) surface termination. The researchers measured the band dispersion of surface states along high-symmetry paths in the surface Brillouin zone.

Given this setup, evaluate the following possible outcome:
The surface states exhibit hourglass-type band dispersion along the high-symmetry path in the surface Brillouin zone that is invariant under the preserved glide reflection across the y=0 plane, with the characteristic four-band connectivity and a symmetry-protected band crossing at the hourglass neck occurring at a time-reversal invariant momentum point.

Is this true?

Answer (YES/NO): NO